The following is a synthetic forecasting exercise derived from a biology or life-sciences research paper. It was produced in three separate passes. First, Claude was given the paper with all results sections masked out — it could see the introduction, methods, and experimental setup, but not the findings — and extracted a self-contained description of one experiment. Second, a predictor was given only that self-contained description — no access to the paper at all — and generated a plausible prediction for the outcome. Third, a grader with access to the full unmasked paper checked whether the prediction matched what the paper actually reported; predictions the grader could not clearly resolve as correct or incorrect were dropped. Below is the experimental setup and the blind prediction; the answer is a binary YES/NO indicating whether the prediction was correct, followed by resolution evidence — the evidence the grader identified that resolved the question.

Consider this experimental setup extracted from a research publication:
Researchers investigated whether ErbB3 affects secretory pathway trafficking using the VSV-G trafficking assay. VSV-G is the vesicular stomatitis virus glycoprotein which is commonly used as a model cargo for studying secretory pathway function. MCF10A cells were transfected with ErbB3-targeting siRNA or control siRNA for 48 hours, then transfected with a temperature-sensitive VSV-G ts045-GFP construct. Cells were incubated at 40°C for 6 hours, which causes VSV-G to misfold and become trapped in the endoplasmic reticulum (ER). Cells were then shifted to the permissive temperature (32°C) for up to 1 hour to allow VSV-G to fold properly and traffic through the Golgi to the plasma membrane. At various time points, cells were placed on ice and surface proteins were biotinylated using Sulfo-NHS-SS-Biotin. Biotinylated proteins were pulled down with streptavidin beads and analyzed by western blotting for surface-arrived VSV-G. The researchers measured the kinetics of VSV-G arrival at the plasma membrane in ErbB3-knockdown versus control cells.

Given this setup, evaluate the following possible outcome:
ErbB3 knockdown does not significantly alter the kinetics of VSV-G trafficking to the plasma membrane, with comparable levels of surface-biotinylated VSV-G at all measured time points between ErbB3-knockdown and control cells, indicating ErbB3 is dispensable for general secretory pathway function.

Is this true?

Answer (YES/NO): YES